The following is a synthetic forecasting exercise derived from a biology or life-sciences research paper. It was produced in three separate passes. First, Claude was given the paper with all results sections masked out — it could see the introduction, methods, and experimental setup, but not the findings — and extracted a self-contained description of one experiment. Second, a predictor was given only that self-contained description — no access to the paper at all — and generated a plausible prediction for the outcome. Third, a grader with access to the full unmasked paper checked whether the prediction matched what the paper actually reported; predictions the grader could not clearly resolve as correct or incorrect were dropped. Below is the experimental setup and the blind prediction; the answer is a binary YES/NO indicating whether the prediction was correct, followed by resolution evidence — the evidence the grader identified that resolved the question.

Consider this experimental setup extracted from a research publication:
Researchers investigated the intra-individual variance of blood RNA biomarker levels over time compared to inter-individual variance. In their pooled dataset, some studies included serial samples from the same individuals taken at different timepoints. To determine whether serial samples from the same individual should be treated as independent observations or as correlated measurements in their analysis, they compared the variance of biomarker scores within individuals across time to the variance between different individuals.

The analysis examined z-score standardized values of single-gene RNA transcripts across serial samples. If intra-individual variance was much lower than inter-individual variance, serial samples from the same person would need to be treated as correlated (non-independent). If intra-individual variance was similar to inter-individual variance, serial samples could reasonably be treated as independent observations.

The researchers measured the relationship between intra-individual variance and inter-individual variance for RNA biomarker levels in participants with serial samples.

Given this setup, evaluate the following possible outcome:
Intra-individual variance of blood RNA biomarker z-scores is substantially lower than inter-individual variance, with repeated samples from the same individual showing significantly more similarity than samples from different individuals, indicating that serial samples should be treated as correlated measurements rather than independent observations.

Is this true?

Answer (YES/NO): NO